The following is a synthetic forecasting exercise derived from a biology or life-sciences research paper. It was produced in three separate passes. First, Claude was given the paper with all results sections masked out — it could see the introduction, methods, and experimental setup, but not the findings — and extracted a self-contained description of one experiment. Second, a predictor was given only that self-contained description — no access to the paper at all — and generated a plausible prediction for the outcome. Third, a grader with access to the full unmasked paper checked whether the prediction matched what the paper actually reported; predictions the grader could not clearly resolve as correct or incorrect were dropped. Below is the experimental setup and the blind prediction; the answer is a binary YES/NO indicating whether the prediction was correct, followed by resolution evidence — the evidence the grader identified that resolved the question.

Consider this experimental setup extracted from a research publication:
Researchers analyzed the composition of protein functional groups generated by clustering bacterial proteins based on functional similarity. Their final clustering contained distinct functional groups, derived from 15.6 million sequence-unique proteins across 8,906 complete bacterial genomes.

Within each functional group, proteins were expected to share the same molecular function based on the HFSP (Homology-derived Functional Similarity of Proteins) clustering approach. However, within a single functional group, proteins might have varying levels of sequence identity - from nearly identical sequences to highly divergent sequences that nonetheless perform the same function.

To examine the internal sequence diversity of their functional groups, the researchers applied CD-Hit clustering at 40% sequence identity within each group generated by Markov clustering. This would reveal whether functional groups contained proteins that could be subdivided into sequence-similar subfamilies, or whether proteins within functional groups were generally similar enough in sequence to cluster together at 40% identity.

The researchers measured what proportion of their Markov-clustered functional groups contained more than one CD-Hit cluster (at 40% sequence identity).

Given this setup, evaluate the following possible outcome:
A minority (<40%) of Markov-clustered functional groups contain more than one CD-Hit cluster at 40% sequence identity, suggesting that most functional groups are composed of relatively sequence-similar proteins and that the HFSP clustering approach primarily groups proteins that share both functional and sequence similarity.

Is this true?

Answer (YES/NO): YES